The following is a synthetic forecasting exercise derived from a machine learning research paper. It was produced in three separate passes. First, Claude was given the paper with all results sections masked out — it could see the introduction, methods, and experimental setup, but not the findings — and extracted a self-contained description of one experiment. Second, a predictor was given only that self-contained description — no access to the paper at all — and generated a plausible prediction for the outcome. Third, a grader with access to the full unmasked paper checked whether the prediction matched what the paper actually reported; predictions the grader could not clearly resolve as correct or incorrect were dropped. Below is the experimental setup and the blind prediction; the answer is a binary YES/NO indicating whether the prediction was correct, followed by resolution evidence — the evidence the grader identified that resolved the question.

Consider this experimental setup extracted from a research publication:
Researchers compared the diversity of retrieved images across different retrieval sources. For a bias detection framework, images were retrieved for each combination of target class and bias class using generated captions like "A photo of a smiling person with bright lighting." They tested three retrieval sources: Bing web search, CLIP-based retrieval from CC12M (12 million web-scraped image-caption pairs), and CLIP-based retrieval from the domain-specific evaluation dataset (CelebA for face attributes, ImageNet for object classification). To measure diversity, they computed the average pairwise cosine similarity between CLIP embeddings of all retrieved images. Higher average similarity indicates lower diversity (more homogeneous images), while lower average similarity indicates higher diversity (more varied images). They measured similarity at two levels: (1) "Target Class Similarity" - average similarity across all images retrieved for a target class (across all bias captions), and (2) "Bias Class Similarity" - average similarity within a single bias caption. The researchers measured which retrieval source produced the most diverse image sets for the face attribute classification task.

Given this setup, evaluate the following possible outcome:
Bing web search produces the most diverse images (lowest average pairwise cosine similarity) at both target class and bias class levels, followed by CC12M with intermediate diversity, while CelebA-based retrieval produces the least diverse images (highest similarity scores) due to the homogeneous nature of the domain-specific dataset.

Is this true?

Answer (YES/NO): NO